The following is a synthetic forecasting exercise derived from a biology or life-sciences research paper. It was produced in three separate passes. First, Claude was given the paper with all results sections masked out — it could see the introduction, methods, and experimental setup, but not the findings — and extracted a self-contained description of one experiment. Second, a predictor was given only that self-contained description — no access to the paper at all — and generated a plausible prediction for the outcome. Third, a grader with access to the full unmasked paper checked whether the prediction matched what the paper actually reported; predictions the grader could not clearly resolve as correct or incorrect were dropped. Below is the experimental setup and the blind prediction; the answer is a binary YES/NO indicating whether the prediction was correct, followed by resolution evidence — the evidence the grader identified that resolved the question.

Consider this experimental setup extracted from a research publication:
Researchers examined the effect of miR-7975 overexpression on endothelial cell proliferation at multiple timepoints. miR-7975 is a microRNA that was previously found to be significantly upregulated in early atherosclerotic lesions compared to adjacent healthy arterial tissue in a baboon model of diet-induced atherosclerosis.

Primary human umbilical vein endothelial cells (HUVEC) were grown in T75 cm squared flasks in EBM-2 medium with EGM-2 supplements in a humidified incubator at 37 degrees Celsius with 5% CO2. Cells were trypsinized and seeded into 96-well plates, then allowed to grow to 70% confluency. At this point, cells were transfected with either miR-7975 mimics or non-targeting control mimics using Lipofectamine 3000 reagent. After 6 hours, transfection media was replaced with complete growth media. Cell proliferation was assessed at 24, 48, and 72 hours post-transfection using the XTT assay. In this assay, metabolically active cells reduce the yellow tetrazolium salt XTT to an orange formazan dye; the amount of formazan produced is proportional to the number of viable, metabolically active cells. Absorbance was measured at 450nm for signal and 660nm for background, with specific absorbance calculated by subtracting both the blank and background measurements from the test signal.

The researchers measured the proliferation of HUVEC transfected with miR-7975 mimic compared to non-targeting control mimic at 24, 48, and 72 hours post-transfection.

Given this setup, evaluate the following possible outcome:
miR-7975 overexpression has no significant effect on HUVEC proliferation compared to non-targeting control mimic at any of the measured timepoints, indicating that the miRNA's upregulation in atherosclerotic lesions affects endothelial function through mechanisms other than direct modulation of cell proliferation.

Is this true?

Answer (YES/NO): NO